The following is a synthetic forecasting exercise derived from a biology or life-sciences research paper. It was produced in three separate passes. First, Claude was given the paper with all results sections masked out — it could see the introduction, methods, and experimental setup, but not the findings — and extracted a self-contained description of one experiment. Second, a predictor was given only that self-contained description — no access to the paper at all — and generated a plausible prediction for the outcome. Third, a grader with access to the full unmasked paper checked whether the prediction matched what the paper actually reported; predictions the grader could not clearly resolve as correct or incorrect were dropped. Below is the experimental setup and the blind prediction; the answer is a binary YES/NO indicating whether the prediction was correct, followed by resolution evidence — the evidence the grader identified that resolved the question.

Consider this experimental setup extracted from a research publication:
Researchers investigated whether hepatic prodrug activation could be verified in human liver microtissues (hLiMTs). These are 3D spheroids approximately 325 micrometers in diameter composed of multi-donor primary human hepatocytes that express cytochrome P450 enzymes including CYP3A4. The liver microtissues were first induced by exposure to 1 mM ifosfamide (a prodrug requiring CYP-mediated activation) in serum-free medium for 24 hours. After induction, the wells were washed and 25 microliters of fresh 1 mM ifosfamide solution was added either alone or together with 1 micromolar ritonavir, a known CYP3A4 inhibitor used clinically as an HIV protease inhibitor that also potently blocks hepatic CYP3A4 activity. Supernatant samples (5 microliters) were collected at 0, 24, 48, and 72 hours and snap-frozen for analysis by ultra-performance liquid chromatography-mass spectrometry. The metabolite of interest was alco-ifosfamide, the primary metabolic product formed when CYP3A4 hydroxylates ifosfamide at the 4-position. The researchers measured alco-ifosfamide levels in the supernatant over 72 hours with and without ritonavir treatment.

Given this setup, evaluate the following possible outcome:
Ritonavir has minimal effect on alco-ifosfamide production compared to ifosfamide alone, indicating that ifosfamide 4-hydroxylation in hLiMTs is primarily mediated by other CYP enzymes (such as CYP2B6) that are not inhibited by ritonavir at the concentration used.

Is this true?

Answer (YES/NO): NO